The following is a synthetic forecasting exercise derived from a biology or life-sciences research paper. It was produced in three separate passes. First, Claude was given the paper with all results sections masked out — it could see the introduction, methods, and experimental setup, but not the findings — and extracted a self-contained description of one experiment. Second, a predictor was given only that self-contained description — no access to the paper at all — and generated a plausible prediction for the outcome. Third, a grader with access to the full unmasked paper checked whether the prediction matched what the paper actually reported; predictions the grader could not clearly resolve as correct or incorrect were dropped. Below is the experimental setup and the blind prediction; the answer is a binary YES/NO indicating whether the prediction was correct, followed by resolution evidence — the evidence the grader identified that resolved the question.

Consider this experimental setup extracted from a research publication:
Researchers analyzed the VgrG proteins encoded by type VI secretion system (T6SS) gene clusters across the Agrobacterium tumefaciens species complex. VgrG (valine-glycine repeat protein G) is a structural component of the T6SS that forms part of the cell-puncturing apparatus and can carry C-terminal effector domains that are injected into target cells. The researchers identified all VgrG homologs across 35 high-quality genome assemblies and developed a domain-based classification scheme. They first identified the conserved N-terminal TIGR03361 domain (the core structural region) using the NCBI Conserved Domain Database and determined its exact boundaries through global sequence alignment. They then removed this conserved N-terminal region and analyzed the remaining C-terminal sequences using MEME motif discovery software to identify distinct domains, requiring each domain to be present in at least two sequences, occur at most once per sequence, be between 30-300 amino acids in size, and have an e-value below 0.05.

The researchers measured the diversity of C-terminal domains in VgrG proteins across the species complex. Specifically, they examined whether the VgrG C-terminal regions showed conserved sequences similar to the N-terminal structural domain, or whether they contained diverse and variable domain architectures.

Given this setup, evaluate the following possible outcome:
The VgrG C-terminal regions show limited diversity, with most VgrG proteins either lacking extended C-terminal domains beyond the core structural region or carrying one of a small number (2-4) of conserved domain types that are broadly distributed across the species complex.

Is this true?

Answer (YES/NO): NO